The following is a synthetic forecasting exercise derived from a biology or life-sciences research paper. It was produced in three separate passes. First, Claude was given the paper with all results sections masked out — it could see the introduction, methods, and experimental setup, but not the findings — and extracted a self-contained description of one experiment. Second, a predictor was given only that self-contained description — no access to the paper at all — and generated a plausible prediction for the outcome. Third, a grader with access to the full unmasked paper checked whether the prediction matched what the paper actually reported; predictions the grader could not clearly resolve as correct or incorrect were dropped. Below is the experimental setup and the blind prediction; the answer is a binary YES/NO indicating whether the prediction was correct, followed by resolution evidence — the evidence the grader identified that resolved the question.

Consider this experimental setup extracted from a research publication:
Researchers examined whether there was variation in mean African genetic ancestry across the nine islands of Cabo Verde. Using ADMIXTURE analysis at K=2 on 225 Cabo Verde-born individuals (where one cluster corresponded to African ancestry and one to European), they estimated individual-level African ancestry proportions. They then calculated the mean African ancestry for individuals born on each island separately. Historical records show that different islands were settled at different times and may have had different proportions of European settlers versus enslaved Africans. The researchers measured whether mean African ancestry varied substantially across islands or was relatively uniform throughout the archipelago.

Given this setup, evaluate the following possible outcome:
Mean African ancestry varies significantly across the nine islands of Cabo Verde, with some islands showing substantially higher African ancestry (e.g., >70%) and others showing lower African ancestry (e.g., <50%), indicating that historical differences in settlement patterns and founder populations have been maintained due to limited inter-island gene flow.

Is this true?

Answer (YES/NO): YES